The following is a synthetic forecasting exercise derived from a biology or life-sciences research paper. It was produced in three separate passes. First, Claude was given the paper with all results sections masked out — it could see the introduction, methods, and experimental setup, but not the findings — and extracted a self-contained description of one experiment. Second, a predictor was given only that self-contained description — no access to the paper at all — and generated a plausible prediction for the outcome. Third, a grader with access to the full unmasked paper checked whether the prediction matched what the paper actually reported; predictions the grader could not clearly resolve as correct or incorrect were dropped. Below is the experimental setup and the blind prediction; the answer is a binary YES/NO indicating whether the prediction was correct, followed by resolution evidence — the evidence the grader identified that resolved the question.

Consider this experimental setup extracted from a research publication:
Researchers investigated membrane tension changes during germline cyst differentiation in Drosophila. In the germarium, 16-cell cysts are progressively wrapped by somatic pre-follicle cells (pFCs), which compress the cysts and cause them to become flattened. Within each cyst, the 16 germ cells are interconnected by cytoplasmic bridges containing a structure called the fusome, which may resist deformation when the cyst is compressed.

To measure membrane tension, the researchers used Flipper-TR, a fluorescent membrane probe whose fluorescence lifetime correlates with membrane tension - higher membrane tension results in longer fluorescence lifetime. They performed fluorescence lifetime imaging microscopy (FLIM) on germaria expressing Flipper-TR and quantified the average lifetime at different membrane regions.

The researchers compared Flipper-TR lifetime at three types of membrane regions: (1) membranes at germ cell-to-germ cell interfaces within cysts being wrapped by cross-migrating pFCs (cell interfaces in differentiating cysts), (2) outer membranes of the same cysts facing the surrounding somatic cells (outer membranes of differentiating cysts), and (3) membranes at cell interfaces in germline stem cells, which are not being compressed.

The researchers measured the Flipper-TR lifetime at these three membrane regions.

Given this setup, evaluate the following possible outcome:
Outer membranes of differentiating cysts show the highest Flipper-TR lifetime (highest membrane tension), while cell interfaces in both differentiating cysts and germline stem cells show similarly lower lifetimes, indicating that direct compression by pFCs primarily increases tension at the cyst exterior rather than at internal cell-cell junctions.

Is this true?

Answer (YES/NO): NO